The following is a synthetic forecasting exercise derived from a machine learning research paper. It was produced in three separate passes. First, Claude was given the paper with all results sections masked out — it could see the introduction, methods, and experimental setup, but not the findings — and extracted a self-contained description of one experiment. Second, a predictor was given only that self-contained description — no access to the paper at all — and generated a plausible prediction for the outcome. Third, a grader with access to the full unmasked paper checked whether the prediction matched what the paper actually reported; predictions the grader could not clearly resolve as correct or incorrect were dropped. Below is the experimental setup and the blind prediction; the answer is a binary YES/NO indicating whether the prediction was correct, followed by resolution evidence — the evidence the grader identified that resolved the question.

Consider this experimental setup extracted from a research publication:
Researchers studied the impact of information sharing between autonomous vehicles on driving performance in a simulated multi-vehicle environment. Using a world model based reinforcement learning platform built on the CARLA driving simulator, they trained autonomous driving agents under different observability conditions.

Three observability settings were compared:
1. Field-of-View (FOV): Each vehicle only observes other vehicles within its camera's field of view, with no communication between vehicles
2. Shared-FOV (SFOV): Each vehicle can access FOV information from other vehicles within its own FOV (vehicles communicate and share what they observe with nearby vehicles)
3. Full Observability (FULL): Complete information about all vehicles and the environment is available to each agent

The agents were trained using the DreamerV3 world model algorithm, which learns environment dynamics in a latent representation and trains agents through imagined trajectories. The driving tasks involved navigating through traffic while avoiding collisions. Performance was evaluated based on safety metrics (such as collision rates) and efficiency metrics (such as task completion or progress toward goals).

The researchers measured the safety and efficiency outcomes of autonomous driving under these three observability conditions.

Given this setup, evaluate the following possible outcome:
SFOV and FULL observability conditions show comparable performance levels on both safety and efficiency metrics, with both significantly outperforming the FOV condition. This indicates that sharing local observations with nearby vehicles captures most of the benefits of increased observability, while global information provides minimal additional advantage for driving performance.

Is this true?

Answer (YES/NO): NO